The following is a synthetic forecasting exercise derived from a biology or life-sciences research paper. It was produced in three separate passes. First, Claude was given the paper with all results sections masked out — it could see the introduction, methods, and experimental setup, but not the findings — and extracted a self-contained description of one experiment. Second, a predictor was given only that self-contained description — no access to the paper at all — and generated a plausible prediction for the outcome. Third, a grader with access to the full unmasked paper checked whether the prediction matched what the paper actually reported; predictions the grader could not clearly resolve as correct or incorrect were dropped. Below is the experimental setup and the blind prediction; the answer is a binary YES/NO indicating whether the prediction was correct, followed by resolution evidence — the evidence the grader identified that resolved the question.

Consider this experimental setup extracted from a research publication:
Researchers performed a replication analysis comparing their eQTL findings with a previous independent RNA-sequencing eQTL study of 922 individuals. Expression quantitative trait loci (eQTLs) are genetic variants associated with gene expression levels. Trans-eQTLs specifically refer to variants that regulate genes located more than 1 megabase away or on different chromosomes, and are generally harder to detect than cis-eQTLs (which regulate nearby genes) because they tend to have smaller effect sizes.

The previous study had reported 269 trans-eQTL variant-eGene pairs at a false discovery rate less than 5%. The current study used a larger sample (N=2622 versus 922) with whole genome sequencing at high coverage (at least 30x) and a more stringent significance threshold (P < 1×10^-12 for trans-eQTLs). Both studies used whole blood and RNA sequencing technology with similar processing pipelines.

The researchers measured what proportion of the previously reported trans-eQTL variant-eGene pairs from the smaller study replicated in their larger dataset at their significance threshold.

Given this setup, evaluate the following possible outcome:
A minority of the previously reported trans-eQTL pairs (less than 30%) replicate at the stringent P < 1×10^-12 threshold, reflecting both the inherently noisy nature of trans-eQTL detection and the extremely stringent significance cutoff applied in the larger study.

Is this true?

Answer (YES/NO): YES